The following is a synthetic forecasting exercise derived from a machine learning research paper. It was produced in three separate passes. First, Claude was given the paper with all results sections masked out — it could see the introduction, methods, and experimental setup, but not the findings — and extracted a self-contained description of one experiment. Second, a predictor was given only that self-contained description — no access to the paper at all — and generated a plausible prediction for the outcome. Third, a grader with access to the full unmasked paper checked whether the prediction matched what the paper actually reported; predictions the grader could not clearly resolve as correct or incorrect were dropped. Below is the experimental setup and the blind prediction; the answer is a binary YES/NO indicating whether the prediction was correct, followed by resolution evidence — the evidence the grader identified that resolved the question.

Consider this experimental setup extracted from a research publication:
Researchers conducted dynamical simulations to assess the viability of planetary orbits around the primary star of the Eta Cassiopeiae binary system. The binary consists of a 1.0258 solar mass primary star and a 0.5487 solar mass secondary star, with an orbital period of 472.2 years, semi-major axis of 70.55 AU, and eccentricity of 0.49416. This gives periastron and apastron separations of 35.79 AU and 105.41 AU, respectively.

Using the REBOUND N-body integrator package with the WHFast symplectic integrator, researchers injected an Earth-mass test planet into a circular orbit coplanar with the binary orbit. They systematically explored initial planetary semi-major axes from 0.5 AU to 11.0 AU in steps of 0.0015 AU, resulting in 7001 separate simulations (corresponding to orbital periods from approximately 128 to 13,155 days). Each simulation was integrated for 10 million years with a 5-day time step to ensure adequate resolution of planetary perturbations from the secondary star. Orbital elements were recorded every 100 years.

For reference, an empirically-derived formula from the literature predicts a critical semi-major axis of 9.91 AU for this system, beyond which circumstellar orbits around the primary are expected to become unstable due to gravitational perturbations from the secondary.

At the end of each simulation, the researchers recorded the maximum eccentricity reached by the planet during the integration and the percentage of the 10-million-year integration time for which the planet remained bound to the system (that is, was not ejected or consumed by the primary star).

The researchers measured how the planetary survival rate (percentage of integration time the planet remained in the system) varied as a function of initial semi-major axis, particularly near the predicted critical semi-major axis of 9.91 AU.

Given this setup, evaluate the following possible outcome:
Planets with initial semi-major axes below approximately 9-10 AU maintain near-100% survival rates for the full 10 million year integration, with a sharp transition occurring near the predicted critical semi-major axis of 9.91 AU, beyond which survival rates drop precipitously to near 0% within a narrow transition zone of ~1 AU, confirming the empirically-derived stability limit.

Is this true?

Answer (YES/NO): NO